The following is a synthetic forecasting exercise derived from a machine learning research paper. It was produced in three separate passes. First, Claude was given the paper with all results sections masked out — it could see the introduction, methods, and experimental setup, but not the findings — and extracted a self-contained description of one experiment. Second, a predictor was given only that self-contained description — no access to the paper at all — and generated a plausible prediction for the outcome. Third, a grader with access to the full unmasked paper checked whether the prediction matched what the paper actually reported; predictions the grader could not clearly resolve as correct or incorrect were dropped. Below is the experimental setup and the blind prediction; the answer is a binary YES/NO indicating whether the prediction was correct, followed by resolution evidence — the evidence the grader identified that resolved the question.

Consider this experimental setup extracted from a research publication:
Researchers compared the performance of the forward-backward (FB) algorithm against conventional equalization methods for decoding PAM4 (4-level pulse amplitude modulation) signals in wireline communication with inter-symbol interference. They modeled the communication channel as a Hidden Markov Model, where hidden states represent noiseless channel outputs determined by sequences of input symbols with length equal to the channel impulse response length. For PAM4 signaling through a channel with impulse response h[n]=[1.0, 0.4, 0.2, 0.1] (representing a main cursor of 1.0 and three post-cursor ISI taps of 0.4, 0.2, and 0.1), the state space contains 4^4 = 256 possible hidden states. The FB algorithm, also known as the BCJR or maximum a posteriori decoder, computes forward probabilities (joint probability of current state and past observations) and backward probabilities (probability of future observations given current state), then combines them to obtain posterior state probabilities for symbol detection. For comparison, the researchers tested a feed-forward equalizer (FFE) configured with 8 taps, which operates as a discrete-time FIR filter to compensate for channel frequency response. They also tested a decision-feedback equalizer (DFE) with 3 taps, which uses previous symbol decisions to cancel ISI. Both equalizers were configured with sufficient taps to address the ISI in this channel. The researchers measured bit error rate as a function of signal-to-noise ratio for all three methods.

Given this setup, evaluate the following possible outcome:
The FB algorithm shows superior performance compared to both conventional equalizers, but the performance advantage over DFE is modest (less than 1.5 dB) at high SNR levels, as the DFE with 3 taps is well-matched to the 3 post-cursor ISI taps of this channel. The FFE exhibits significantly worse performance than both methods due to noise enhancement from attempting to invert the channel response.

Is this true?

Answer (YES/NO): NO